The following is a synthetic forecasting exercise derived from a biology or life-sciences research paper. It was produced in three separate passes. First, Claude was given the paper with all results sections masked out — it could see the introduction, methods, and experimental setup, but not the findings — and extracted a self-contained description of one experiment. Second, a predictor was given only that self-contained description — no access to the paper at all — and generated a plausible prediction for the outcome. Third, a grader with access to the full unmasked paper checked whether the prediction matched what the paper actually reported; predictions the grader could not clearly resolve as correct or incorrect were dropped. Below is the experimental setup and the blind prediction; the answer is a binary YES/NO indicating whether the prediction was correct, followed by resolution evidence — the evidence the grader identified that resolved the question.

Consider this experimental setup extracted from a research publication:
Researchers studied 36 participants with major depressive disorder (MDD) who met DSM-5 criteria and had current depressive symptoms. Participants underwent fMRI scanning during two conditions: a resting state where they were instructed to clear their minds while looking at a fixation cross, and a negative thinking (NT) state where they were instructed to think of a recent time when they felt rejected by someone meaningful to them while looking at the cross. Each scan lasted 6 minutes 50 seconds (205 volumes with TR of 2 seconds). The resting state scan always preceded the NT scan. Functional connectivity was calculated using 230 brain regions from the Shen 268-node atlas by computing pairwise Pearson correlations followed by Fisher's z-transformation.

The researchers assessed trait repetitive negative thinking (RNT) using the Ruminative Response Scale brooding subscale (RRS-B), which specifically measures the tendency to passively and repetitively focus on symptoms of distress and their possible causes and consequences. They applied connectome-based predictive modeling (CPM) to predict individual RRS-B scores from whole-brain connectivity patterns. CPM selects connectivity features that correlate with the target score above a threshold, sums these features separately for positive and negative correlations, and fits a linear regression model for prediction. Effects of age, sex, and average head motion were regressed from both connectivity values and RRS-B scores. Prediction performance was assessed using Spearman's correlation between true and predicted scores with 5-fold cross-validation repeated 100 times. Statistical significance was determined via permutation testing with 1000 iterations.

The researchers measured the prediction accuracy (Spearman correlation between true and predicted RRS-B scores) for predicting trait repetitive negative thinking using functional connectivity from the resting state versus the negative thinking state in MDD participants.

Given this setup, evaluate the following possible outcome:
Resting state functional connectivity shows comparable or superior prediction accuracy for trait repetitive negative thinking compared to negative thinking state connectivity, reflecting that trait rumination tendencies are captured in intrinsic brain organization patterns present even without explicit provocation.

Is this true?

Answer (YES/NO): NO